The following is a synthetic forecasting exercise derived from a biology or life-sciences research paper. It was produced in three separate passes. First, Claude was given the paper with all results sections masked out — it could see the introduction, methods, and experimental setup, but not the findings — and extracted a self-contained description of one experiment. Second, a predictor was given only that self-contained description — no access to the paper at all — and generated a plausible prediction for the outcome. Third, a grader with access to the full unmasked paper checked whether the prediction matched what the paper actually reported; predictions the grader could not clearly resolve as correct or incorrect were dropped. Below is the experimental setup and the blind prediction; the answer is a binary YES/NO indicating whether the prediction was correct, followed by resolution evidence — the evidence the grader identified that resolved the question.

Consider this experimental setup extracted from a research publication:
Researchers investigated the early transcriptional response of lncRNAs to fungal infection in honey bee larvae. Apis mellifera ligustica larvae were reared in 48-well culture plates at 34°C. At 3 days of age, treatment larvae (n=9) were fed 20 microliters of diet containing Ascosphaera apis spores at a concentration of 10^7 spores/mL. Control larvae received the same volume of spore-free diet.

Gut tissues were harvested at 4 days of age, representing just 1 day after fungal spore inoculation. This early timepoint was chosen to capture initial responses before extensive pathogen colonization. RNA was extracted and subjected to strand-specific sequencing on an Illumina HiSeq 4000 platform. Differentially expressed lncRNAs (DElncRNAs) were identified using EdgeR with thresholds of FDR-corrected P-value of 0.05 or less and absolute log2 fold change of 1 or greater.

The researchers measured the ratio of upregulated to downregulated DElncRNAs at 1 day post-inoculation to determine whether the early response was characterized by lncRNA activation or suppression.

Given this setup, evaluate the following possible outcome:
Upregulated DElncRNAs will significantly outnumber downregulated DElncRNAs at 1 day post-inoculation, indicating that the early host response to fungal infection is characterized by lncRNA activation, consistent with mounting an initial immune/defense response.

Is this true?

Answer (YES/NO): NO